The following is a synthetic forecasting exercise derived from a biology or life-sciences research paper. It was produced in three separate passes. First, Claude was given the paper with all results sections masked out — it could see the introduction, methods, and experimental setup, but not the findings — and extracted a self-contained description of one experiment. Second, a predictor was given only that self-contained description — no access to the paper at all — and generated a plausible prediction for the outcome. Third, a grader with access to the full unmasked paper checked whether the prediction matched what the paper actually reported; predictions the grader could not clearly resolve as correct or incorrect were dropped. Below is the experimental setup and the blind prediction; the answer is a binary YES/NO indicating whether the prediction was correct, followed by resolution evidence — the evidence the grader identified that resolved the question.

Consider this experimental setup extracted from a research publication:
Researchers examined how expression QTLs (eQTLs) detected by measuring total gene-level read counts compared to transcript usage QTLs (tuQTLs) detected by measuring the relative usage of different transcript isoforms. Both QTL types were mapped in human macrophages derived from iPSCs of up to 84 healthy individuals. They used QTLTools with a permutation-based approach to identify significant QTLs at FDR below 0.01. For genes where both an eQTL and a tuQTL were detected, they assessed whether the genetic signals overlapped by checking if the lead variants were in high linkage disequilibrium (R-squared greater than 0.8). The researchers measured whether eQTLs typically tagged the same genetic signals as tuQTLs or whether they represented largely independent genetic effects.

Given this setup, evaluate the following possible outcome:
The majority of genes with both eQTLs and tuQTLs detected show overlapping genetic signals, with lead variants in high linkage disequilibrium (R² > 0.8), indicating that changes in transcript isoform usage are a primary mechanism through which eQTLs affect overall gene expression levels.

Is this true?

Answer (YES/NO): NO